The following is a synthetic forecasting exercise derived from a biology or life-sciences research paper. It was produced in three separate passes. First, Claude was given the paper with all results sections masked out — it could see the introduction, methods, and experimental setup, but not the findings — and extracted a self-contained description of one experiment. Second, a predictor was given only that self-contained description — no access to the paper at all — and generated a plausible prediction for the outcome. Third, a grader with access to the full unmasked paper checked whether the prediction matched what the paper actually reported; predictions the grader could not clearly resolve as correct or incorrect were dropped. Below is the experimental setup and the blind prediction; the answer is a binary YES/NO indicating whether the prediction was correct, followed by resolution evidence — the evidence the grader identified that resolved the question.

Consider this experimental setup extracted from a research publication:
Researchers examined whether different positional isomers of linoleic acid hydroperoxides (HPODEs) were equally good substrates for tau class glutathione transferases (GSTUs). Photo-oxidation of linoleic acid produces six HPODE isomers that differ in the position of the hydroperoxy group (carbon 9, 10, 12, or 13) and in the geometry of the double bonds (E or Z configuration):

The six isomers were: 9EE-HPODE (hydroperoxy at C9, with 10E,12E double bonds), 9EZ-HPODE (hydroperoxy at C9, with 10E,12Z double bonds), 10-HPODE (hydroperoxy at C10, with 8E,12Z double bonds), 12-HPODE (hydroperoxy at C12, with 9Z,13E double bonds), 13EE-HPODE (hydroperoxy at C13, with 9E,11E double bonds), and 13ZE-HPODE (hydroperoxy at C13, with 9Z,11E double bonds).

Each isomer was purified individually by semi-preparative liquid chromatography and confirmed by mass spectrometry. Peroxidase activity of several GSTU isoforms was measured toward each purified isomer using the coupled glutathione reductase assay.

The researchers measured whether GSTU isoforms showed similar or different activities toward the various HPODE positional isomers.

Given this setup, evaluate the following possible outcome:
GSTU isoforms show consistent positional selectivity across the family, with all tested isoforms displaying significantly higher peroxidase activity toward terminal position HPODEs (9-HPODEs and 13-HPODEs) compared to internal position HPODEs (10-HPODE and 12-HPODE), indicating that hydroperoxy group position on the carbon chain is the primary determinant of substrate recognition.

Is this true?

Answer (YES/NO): NO